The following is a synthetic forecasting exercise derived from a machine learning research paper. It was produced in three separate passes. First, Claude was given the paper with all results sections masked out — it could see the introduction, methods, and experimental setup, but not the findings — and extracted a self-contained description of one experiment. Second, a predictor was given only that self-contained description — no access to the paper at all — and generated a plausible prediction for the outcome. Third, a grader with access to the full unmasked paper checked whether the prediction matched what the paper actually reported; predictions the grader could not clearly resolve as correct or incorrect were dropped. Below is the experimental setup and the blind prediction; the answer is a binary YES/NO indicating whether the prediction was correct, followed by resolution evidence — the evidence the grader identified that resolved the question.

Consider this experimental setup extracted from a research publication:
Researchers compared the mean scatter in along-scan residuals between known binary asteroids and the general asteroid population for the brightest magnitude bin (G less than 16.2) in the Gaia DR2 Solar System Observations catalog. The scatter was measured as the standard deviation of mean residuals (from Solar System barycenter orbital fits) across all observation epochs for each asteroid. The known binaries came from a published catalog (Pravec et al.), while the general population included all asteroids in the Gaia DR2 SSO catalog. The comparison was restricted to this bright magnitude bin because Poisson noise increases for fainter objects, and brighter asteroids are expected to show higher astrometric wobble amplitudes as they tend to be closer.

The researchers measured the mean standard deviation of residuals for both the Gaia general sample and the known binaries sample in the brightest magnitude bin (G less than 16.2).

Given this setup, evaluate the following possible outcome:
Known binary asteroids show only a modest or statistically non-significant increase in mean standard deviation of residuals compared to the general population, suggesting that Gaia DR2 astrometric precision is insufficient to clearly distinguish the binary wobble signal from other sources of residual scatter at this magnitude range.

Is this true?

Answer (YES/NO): NO